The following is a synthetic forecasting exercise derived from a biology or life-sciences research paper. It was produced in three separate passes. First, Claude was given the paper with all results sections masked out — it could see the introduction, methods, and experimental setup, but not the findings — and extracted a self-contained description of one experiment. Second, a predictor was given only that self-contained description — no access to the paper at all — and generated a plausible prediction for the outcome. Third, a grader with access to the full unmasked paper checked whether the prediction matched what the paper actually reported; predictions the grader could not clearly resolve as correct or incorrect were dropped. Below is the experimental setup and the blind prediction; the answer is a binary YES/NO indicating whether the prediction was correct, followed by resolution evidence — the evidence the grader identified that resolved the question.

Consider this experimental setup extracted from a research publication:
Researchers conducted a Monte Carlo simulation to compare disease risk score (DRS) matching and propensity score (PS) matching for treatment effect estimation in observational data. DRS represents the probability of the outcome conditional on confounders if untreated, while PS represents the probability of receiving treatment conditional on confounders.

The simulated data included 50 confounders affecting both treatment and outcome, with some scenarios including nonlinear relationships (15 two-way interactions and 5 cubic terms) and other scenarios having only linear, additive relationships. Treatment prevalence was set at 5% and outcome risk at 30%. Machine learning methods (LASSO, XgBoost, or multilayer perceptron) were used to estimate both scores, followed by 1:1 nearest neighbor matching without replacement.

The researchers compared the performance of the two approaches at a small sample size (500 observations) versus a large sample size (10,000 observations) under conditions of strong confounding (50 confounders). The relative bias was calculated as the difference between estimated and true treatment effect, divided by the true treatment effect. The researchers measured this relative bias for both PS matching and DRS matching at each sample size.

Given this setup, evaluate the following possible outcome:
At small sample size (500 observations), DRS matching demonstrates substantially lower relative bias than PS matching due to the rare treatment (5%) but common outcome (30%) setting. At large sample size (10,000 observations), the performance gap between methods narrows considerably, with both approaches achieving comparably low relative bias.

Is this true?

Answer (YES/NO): NO